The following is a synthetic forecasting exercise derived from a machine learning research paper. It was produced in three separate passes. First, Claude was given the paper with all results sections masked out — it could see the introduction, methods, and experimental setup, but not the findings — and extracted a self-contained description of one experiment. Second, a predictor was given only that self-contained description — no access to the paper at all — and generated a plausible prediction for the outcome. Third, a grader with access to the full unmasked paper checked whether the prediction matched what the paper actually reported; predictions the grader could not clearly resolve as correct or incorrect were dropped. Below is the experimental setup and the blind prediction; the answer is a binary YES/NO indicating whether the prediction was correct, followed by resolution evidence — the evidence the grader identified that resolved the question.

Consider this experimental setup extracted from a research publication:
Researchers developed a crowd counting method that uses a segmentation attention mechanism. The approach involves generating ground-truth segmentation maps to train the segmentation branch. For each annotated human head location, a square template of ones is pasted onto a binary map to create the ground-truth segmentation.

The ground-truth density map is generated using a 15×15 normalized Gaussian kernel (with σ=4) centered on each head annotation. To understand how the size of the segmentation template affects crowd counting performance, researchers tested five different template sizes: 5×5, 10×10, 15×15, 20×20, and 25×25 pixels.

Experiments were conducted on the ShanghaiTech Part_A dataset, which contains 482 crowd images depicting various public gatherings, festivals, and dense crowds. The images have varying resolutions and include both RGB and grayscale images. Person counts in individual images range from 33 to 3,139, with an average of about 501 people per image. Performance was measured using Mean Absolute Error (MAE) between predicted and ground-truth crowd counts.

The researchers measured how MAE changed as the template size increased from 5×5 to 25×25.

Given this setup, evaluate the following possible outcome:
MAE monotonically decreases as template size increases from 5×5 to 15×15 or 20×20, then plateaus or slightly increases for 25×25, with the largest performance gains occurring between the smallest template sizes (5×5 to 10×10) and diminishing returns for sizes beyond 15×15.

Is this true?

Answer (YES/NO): NO